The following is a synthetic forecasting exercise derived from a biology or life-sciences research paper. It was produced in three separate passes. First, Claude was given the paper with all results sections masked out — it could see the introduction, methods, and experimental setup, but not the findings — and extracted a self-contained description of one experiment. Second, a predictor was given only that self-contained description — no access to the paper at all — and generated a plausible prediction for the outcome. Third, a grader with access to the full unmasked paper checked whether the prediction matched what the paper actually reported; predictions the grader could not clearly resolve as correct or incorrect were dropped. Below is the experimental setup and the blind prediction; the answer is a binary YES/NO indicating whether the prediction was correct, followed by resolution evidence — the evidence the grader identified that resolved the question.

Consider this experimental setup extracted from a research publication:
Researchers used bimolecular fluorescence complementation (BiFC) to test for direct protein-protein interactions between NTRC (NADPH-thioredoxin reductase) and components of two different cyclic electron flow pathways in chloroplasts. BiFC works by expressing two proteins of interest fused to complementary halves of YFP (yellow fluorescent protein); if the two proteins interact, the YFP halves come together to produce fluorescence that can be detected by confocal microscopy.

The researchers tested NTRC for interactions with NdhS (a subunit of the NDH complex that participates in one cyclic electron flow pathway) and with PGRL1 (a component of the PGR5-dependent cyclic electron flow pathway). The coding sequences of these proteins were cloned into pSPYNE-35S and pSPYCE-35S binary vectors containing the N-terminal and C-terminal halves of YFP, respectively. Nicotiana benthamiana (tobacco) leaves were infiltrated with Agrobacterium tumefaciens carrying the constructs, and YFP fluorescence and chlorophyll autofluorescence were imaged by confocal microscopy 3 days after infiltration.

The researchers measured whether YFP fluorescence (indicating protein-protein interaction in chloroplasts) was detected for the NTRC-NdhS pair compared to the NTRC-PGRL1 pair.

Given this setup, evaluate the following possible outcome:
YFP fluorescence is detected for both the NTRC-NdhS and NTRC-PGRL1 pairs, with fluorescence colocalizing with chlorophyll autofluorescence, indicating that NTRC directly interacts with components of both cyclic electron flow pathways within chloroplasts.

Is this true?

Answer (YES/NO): NO